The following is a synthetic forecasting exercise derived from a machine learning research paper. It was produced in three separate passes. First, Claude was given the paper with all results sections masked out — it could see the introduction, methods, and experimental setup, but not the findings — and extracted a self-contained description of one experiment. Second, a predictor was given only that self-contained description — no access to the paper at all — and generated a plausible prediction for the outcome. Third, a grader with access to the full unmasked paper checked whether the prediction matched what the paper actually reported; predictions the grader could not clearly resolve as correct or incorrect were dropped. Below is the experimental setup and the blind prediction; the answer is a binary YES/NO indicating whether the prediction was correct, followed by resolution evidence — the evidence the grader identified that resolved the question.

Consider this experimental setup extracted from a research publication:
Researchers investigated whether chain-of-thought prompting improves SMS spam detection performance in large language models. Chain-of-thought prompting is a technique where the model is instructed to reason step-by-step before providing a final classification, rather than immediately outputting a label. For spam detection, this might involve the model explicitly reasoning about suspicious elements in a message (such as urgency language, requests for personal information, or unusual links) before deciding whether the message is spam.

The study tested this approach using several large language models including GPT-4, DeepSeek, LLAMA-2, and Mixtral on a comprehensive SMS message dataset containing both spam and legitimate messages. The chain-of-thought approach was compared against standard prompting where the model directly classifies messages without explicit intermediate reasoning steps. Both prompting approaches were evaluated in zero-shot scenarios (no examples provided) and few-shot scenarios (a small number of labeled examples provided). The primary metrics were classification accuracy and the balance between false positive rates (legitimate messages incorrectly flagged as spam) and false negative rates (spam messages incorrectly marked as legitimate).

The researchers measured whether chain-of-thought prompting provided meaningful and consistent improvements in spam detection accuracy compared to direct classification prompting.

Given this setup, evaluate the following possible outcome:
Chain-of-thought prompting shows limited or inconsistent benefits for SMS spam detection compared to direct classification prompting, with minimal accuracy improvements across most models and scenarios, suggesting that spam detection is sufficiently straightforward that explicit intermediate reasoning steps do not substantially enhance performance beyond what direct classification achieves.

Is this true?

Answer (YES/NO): NO